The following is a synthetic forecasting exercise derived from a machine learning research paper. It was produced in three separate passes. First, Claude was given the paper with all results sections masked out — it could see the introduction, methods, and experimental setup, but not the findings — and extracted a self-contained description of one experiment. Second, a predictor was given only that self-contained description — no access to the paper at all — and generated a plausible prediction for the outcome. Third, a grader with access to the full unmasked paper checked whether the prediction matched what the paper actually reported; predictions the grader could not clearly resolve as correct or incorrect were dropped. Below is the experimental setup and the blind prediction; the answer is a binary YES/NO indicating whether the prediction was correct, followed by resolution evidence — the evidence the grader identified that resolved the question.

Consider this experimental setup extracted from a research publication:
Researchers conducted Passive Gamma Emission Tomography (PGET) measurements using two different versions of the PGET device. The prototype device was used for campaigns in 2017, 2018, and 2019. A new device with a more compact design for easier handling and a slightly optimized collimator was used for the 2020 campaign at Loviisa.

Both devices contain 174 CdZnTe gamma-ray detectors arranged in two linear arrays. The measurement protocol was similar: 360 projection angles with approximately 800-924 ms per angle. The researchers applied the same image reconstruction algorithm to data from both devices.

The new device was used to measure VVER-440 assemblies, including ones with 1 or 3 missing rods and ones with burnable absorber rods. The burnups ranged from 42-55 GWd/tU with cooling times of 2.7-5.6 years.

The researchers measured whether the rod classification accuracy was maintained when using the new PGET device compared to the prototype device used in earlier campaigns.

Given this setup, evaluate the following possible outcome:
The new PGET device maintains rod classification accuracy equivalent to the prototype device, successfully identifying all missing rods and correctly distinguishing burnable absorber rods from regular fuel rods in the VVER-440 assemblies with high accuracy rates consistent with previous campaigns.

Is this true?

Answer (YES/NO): YES